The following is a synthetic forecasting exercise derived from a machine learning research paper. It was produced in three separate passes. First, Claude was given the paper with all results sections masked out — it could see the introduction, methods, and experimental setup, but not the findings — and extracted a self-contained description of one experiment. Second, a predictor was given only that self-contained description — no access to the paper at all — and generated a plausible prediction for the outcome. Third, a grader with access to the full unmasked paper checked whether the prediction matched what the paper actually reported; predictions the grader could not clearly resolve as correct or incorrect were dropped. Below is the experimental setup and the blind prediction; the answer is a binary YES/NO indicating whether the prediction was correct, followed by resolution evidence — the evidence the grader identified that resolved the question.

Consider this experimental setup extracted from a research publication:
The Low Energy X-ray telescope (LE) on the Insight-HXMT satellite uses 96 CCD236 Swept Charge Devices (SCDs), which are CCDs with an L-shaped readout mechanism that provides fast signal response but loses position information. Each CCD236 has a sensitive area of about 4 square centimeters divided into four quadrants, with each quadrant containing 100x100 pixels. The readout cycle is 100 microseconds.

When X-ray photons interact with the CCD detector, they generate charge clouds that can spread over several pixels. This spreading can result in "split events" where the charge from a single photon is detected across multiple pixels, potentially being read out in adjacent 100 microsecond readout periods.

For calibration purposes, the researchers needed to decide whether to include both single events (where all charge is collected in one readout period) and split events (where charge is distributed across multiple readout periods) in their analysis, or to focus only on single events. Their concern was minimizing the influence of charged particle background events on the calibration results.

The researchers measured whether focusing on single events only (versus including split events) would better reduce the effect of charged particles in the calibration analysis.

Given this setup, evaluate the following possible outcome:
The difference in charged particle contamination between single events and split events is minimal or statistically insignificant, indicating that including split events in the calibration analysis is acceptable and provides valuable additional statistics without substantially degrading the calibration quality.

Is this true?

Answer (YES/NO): NO